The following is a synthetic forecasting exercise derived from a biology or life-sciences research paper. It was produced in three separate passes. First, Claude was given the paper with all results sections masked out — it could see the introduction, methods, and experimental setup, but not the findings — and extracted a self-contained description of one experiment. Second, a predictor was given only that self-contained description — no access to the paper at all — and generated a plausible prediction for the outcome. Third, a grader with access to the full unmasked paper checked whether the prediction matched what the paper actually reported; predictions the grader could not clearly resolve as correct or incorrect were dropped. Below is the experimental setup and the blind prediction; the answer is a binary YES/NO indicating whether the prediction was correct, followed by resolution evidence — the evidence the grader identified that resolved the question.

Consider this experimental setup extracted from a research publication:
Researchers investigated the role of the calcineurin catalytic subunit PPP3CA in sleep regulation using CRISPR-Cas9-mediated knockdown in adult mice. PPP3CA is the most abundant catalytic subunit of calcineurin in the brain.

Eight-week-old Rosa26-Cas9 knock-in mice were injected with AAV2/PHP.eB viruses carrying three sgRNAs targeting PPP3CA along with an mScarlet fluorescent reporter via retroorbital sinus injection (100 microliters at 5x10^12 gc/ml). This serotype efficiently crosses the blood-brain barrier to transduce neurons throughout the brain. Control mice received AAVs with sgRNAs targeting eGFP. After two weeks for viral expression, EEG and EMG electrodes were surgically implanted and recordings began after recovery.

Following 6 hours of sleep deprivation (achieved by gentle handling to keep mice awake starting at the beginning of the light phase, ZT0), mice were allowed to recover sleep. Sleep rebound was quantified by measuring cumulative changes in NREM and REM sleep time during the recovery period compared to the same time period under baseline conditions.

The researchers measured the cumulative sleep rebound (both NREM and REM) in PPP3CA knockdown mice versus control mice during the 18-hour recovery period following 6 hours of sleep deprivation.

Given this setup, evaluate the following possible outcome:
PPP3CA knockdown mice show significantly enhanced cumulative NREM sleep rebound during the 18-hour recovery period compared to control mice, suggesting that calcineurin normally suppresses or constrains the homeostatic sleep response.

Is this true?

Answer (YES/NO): NO